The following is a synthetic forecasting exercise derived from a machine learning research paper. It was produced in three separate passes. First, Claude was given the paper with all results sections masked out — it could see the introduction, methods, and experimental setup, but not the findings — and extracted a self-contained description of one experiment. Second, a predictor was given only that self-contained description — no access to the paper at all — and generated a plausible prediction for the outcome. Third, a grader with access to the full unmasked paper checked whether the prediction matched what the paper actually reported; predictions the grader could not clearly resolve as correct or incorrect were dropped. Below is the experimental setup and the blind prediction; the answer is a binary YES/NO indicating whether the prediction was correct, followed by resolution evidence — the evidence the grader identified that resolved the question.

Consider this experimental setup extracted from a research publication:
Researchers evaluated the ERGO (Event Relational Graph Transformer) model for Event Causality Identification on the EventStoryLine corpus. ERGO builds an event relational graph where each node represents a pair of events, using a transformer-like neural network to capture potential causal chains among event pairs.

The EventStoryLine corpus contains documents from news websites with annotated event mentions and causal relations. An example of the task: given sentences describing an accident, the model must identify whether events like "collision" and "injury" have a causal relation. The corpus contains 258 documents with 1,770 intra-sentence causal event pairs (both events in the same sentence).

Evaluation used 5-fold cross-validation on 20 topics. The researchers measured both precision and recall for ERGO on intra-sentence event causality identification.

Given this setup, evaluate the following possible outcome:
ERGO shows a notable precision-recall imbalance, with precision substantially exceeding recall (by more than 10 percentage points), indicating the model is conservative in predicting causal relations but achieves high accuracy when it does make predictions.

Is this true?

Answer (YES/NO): NO